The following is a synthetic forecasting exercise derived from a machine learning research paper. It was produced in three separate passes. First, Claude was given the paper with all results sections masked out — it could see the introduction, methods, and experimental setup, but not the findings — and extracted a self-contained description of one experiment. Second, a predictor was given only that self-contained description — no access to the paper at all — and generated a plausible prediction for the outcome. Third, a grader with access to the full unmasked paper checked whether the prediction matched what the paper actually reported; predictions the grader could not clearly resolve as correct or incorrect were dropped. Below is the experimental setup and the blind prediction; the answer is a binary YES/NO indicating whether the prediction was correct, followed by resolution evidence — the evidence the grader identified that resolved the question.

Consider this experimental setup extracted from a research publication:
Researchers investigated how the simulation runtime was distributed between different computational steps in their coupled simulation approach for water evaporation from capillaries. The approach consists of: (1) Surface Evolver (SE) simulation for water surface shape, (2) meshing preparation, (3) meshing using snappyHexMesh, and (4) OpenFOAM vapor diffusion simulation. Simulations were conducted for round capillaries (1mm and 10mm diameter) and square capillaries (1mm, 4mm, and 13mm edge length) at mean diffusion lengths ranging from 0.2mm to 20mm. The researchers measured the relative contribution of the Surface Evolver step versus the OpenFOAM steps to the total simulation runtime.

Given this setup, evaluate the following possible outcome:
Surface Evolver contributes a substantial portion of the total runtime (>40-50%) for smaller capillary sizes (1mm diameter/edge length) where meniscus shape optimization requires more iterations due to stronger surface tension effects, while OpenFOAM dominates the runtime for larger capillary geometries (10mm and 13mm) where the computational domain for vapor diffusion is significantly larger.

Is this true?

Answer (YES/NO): NO